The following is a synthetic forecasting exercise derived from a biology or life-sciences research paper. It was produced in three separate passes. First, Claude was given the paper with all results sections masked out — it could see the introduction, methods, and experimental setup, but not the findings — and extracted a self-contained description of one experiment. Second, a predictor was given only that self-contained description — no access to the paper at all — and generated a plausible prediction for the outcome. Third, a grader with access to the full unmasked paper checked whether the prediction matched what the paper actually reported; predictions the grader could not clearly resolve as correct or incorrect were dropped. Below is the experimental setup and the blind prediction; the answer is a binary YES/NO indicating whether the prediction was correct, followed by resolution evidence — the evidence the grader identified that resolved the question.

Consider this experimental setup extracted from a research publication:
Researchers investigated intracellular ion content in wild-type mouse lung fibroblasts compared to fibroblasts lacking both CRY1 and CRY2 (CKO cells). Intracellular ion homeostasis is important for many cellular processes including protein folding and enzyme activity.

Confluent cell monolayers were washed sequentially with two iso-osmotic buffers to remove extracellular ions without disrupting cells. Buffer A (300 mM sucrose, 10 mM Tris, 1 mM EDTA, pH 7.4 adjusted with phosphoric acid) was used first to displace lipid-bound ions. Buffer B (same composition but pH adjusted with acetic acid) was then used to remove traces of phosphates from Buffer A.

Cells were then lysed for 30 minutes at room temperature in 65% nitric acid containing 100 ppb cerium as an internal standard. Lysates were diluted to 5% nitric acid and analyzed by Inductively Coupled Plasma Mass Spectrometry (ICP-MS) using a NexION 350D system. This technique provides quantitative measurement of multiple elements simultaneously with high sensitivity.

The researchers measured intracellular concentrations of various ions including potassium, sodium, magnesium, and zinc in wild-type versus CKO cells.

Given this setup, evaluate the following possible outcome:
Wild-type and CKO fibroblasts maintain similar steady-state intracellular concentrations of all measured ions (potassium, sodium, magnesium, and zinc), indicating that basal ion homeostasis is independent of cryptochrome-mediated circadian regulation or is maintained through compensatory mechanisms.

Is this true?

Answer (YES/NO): NO